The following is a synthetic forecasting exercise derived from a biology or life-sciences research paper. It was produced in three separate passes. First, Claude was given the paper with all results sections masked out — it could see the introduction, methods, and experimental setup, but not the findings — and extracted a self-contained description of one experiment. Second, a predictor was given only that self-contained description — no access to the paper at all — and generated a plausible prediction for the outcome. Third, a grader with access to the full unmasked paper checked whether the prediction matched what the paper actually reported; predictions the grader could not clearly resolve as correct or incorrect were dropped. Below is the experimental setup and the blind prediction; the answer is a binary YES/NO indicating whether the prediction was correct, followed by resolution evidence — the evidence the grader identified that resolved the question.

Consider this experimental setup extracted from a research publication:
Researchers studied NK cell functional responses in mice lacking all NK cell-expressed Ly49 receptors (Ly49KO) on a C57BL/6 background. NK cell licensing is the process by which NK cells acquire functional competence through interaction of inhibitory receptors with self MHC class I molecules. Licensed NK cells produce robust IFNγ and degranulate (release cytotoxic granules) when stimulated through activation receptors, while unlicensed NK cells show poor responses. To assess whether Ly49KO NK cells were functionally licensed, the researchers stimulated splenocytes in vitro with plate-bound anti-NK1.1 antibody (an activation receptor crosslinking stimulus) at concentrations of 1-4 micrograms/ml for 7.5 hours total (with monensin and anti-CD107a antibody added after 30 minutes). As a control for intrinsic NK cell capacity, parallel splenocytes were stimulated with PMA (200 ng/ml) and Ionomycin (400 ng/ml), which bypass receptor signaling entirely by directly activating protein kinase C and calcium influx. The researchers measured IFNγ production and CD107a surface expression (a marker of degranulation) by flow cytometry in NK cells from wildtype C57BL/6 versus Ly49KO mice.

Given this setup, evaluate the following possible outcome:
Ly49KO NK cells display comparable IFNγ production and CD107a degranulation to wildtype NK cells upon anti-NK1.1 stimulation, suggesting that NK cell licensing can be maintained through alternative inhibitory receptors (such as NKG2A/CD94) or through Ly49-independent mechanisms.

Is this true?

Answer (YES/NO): NO